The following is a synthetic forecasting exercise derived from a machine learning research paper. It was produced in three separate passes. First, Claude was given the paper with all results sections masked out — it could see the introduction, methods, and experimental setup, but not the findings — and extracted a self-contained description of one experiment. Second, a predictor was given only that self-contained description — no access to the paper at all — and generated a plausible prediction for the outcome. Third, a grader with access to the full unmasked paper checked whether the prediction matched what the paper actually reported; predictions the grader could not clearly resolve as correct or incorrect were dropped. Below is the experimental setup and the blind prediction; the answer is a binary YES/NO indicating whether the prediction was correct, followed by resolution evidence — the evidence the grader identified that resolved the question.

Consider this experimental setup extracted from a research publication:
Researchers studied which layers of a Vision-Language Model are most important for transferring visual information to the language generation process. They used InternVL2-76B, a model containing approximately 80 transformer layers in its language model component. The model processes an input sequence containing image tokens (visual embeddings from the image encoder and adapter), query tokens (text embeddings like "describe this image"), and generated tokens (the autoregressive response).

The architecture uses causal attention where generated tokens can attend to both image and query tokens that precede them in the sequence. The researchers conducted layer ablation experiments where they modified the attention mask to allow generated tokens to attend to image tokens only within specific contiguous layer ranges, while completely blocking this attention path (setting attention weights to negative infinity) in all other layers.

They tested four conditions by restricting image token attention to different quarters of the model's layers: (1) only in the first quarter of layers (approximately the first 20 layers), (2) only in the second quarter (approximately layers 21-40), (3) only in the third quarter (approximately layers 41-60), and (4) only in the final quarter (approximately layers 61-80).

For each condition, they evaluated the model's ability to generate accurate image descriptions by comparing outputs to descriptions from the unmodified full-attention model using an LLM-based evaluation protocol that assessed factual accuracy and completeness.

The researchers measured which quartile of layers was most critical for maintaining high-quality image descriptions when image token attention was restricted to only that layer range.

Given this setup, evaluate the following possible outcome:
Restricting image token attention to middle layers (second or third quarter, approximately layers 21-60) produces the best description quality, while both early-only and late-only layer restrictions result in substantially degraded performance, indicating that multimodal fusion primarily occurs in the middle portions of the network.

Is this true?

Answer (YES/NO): YES